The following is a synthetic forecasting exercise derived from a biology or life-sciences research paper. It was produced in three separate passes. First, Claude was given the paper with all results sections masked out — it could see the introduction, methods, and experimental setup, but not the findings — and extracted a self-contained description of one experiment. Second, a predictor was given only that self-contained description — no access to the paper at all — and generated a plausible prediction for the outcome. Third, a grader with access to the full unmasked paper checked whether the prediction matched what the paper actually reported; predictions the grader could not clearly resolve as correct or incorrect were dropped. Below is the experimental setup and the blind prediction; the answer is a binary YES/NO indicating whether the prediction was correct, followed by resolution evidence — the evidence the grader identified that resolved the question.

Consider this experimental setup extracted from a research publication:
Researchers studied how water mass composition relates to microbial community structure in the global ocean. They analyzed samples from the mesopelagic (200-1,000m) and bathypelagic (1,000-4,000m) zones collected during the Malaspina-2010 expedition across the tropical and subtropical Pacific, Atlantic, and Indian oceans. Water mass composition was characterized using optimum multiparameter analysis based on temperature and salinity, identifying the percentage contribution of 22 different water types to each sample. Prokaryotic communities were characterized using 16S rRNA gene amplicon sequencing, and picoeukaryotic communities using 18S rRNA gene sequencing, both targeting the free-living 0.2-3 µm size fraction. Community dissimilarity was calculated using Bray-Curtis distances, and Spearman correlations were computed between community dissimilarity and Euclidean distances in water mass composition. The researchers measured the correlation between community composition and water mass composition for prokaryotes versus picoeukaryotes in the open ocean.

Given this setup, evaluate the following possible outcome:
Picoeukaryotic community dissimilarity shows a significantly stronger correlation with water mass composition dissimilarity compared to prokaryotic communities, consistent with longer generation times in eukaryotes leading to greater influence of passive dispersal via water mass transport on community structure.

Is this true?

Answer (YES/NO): NO